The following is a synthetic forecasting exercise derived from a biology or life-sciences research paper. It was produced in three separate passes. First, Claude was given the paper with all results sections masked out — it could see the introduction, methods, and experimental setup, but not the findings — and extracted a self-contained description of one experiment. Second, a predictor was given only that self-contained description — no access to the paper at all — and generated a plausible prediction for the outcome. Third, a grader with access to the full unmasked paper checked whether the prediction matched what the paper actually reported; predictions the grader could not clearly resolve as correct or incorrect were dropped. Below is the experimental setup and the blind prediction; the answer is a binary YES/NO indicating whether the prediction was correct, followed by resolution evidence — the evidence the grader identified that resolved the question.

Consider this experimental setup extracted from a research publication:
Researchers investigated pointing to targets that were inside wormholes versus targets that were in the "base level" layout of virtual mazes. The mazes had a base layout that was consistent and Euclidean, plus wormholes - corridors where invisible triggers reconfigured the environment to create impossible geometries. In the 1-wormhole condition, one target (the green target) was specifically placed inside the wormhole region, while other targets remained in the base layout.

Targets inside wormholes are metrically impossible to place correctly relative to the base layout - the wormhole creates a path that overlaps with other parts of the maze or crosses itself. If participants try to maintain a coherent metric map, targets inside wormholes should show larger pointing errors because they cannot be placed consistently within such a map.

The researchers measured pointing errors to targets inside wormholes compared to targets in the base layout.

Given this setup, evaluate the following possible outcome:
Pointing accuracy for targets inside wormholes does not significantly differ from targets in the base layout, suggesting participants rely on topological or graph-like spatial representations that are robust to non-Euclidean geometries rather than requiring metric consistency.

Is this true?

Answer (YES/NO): NO